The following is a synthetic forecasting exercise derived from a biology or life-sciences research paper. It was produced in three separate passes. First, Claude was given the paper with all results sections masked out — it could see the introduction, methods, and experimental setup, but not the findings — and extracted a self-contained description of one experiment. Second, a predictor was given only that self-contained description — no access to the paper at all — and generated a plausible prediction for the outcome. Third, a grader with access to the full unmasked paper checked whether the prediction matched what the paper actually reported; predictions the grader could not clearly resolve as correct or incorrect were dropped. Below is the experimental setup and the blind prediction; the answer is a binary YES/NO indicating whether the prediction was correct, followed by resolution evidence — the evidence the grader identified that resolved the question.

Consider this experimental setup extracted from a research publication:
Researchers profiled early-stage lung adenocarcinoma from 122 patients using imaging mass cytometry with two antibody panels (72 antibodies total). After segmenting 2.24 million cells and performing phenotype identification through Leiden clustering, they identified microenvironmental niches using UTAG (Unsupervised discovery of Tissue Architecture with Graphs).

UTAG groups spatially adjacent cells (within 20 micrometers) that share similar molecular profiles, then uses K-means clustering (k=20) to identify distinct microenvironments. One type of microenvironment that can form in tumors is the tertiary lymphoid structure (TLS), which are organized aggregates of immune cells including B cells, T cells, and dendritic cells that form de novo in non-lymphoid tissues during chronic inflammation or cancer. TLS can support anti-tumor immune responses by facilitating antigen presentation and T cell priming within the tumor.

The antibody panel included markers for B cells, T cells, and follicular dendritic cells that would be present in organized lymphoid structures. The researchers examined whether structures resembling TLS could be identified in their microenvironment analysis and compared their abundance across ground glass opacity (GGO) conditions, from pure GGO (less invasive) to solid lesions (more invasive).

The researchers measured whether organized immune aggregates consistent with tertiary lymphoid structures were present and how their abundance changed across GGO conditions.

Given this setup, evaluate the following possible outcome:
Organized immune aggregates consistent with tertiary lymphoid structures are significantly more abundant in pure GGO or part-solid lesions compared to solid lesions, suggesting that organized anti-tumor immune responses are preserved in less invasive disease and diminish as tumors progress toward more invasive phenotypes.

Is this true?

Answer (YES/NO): NO